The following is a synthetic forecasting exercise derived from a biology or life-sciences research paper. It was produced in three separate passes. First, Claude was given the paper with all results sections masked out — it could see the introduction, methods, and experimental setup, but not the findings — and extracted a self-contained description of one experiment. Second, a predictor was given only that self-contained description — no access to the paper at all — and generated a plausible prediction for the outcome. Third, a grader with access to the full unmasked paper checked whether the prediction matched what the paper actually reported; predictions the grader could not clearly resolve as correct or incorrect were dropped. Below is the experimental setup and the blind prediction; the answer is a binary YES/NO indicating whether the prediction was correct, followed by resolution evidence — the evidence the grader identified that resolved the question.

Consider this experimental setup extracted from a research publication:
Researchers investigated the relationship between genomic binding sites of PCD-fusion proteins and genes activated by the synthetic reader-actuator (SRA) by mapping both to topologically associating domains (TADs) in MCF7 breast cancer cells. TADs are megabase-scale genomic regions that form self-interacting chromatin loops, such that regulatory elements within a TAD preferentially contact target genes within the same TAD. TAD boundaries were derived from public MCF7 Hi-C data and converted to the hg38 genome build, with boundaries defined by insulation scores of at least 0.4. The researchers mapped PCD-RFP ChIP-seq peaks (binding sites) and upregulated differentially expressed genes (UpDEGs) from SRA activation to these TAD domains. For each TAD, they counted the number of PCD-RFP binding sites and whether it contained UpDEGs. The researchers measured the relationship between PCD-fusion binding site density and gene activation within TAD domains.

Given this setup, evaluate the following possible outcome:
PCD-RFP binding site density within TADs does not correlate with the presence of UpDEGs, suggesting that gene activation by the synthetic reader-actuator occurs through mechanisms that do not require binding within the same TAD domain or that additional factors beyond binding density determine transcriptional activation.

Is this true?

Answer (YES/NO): YES